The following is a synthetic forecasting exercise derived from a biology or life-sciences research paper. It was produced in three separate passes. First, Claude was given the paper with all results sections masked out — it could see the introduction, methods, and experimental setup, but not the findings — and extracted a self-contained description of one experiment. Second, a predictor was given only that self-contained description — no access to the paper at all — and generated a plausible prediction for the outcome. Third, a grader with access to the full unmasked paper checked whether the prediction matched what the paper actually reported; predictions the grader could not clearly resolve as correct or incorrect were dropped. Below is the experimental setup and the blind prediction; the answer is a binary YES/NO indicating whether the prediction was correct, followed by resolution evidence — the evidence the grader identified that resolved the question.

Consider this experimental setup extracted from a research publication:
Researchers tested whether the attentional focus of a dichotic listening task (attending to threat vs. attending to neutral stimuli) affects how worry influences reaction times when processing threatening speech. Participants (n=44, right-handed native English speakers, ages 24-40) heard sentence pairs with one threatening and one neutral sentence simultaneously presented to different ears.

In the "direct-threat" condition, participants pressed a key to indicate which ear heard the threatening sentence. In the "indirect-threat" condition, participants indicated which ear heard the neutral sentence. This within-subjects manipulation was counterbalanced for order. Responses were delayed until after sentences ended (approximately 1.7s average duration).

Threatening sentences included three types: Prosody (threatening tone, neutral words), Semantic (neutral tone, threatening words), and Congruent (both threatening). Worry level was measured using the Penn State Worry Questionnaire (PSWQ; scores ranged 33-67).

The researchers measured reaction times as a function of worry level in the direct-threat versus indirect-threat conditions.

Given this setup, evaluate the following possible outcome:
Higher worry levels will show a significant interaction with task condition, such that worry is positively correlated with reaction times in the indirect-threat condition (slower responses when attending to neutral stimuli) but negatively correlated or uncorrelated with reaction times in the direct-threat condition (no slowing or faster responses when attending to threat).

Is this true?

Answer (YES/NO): NO